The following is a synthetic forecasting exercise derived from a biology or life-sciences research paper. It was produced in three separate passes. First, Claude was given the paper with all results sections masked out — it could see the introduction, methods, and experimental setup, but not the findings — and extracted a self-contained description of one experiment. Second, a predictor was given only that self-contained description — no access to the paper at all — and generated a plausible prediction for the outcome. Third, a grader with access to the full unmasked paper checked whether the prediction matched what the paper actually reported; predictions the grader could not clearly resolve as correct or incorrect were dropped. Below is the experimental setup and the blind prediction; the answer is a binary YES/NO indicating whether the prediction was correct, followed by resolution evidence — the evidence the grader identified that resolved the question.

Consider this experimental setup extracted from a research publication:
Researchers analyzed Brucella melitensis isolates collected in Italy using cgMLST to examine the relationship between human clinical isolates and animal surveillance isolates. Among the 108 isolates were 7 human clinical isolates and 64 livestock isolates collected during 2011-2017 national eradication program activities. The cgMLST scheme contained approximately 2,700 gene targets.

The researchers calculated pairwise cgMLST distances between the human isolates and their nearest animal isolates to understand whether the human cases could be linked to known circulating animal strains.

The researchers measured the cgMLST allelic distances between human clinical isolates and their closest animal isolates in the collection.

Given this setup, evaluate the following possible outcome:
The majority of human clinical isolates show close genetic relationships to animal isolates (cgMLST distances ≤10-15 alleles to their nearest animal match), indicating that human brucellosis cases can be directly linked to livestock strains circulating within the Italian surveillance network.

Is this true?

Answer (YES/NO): YES